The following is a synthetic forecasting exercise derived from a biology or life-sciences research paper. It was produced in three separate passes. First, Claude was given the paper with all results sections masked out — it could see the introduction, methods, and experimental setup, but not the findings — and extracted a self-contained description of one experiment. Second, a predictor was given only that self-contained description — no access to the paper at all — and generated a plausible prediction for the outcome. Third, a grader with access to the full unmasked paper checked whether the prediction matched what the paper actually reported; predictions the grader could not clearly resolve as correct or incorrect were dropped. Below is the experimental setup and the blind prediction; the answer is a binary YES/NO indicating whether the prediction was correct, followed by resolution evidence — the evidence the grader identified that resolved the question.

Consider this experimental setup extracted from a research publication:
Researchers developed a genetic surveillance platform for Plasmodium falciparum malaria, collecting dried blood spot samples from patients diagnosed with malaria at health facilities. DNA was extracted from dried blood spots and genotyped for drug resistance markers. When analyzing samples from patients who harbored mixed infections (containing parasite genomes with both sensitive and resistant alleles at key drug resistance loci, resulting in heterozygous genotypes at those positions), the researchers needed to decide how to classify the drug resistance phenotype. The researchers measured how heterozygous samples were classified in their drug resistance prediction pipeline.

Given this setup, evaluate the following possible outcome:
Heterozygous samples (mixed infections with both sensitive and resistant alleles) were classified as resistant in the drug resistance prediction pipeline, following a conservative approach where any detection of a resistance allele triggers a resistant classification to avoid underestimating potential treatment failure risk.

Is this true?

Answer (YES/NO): NO